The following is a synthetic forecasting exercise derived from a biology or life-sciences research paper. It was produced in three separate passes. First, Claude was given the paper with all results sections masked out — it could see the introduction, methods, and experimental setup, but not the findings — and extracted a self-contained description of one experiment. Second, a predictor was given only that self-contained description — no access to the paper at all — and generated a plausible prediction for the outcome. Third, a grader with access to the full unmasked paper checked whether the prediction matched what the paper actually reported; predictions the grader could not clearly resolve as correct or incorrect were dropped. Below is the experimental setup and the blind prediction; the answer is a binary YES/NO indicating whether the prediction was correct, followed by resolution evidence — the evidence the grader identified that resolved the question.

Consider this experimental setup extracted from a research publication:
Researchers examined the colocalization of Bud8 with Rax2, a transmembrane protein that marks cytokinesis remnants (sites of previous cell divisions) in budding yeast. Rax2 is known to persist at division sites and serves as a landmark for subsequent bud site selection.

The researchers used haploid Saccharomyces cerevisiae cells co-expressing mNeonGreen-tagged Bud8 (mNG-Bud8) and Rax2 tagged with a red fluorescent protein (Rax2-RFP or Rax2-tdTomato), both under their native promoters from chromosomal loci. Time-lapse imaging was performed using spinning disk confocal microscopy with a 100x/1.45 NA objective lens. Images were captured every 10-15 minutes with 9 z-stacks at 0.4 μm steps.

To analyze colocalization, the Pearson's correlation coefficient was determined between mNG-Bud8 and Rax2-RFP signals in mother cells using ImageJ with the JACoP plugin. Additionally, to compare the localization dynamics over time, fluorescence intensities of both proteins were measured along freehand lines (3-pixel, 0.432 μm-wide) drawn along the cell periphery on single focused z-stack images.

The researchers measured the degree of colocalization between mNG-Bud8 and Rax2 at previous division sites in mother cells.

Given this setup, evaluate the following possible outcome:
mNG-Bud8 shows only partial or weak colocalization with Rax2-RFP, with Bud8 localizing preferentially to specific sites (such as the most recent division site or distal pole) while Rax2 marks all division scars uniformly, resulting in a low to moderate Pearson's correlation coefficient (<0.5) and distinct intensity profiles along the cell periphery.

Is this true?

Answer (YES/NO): NO